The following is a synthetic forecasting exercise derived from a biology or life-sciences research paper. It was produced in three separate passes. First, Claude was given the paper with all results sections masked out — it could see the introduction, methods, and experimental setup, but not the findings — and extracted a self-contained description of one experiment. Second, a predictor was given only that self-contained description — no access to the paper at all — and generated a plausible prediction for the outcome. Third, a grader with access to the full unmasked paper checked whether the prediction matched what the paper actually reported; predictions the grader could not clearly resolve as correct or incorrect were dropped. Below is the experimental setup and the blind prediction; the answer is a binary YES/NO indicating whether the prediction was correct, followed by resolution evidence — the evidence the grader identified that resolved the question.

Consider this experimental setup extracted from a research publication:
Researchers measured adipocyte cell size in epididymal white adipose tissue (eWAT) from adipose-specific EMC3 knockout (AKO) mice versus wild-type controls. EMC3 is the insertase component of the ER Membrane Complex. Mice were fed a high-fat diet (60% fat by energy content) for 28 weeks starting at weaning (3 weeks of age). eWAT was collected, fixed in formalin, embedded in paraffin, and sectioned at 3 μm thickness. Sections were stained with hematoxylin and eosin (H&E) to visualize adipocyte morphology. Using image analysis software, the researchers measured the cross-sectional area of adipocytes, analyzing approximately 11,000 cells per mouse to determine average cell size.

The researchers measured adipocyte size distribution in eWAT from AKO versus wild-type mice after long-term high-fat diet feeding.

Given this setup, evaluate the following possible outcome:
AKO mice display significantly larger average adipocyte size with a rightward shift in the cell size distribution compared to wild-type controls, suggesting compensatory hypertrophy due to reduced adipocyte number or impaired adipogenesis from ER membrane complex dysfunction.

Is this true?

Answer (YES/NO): NO